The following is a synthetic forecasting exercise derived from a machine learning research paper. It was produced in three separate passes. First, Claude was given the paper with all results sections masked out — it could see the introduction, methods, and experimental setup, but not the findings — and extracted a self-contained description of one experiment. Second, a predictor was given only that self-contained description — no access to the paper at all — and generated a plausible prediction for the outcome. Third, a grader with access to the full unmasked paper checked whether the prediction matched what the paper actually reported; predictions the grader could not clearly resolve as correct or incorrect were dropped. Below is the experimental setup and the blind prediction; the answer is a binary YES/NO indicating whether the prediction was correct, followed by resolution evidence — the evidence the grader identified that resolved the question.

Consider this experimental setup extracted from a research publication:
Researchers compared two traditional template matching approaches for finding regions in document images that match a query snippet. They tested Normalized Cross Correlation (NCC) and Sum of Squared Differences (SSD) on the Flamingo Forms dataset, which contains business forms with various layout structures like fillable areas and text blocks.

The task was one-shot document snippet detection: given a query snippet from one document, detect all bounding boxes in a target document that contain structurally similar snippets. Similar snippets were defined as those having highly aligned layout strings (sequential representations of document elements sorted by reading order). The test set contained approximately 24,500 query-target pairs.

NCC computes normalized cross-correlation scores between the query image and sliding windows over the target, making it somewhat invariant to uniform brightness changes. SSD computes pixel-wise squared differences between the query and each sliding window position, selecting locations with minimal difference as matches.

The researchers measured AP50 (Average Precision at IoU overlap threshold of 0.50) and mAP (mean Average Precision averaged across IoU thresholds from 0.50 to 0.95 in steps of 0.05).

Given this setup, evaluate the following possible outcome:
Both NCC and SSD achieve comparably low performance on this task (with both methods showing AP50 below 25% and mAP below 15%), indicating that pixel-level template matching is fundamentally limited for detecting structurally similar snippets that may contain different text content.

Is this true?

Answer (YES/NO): NO